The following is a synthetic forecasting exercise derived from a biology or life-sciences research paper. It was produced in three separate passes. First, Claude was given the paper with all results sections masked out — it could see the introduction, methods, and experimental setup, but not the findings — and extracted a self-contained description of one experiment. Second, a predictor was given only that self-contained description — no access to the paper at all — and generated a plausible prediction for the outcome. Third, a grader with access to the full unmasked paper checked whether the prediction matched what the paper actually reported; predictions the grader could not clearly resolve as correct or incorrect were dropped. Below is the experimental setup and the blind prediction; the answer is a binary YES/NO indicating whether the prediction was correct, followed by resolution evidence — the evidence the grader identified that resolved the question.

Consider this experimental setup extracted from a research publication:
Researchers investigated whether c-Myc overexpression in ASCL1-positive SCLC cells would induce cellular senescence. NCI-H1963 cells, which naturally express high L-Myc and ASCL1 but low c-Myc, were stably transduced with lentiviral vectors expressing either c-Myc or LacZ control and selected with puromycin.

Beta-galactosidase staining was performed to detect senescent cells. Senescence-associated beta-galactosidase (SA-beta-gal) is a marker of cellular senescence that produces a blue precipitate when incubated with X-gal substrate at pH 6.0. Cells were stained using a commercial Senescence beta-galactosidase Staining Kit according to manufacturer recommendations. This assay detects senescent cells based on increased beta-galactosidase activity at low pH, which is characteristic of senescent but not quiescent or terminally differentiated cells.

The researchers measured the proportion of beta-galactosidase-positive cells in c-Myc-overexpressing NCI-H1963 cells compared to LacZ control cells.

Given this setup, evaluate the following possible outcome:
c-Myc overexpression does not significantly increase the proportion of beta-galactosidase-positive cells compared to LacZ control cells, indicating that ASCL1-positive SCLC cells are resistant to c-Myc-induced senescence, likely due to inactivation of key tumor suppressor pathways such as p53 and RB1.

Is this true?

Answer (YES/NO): YES